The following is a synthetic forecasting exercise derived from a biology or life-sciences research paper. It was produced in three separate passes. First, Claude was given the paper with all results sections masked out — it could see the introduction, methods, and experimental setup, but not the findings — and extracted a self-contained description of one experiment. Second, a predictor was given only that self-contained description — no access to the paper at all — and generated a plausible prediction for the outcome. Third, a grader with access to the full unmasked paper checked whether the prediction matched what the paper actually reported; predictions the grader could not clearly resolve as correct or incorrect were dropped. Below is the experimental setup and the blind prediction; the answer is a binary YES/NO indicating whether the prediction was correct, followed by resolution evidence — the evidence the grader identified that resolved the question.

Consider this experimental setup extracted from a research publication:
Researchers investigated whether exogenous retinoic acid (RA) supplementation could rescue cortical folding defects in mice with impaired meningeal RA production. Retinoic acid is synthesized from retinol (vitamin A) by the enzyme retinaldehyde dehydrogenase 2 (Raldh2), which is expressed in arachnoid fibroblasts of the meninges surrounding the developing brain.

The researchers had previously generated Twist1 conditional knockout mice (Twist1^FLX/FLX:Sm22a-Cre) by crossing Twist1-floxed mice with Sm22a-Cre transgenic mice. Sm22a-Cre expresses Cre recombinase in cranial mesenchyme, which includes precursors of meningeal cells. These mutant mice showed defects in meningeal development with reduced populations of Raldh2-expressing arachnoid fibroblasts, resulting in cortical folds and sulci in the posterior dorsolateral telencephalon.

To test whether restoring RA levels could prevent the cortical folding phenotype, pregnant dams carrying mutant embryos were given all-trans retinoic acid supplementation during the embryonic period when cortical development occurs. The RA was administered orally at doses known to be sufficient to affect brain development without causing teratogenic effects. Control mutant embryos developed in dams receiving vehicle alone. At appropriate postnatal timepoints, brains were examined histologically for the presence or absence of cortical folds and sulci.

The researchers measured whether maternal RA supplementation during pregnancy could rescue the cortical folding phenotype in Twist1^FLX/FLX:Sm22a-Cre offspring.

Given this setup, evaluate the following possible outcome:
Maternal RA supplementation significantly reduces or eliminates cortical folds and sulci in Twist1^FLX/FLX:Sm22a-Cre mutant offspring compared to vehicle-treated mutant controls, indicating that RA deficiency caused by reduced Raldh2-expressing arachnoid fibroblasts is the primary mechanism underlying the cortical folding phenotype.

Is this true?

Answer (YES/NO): NO